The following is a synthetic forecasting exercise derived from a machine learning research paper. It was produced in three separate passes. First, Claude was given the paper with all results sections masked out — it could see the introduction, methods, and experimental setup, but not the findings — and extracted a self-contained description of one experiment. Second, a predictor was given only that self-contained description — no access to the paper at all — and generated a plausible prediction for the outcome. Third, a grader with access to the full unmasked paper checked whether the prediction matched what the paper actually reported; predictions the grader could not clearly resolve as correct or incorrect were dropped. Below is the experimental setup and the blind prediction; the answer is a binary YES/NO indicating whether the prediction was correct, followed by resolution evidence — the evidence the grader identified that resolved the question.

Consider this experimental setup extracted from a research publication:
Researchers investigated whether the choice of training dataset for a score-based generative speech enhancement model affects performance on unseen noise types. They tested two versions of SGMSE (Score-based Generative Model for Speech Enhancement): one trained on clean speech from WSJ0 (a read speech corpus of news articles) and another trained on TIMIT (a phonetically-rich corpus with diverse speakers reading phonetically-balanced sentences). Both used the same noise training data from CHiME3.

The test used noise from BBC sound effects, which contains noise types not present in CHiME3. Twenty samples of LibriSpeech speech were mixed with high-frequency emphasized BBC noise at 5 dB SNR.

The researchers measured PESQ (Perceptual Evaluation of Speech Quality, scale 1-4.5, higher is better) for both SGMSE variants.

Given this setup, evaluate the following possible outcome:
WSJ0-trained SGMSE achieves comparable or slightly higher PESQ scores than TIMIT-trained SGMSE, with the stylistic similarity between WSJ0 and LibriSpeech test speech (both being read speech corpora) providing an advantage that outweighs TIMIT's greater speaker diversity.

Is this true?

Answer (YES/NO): YES